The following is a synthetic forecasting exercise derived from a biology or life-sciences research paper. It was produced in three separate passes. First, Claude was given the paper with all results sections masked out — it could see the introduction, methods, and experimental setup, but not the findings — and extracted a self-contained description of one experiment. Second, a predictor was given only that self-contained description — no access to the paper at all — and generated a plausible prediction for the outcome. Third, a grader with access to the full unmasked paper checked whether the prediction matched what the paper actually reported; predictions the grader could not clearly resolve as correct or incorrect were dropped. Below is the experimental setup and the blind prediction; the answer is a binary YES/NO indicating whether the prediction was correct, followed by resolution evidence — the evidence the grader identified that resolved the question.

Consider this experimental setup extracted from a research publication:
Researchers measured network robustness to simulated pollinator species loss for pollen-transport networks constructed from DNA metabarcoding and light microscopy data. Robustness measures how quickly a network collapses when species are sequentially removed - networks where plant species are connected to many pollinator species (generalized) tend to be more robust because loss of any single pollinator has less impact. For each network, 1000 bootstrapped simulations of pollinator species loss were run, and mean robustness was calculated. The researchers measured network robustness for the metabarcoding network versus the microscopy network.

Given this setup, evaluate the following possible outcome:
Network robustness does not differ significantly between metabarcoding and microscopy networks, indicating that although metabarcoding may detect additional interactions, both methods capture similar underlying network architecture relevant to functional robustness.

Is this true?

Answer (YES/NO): YES